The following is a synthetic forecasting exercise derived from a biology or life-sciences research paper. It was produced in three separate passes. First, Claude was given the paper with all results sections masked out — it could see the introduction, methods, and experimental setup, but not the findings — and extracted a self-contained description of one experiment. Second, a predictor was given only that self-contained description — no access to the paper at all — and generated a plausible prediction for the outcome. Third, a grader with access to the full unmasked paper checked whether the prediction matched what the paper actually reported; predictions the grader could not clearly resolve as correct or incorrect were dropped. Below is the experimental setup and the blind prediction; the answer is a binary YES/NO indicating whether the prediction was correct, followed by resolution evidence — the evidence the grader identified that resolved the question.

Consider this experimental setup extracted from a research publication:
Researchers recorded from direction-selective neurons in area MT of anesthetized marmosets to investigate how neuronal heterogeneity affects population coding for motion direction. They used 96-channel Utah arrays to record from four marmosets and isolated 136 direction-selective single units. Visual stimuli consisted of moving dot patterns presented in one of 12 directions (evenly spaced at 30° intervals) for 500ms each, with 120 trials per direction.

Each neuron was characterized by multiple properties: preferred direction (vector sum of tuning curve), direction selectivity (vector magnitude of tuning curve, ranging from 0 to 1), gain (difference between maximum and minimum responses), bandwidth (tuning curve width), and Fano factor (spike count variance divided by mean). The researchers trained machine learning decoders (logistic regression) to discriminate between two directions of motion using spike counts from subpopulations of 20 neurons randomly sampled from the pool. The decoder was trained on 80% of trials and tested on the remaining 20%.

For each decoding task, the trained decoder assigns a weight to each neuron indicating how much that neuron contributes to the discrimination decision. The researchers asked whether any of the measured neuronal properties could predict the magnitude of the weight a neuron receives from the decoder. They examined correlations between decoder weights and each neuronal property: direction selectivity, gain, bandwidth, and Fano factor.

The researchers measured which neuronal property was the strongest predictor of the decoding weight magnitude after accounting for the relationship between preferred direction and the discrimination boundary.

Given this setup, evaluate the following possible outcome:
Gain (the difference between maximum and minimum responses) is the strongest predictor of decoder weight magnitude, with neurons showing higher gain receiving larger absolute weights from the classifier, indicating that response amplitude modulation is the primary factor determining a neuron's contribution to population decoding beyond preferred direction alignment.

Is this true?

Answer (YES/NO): NO